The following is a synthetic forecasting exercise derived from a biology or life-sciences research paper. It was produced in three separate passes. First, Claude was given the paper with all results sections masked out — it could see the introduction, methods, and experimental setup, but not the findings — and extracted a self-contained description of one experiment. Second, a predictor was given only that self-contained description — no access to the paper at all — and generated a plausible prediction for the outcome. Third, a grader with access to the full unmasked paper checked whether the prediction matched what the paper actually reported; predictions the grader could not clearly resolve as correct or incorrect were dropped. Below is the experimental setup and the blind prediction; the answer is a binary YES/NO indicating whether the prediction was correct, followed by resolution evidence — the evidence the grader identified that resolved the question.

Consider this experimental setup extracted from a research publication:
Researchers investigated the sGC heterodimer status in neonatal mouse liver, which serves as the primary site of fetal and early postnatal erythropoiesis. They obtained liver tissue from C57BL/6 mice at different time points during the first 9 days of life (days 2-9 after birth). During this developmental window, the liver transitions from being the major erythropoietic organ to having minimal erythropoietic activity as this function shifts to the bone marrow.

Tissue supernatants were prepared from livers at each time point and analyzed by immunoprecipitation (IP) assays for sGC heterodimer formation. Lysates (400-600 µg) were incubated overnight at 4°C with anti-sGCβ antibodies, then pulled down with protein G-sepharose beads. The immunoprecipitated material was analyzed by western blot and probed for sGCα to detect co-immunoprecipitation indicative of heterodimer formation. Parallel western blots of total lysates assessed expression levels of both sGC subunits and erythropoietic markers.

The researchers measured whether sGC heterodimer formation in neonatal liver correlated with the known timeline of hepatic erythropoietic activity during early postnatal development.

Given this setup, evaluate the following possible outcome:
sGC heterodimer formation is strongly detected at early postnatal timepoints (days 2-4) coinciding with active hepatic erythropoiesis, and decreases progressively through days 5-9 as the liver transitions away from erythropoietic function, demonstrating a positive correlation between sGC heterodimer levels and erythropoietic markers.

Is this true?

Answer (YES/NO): YES